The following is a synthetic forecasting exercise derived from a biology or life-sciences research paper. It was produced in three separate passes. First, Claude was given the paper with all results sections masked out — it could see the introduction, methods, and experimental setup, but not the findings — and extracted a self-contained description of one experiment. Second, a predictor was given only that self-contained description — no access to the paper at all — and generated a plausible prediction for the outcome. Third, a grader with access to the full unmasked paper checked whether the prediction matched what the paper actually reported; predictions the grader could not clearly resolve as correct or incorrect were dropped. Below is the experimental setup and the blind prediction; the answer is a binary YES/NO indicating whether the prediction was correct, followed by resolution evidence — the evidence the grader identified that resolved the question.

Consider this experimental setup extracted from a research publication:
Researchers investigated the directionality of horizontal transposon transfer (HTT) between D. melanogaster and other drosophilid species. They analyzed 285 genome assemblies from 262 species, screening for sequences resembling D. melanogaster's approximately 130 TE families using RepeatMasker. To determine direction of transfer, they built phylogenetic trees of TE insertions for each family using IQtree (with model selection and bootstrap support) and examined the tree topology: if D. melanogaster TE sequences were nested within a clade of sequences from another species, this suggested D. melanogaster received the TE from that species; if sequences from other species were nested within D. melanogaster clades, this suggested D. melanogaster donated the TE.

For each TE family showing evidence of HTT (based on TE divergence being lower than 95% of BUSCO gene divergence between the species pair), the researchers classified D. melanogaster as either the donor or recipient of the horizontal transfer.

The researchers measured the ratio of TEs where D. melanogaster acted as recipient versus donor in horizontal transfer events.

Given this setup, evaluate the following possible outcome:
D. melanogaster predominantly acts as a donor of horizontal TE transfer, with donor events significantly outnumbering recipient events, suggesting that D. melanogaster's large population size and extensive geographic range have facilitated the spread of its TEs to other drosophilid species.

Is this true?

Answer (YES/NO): NO